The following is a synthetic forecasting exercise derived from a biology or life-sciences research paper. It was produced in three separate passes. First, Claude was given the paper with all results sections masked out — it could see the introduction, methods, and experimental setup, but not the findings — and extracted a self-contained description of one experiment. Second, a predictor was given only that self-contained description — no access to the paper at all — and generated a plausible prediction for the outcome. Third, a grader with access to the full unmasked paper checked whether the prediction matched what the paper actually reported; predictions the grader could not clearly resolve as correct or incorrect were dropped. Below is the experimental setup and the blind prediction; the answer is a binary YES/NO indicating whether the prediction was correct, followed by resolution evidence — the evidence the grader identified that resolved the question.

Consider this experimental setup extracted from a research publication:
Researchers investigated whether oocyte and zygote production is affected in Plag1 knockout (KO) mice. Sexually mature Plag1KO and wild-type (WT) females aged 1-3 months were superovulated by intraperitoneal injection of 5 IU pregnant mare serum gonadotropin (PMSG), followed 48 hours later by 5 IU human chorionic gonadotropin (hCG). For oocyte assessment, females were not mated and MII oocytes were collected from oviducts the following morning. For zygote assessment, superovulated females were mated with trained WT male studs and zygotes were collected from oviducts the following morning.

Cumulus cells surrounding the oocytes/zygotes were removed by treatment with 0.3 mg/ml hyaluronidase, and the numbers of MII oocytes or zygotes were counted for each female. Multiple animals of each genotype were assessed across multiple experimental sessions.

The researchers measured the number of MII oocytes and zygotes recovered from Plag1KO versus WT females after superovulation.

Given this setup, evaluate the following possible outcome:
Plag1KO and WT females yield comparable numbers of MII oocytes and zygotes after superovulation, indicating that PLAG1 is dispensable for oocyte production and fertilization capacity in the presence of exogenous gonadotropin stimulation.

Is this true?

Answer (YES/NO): NO